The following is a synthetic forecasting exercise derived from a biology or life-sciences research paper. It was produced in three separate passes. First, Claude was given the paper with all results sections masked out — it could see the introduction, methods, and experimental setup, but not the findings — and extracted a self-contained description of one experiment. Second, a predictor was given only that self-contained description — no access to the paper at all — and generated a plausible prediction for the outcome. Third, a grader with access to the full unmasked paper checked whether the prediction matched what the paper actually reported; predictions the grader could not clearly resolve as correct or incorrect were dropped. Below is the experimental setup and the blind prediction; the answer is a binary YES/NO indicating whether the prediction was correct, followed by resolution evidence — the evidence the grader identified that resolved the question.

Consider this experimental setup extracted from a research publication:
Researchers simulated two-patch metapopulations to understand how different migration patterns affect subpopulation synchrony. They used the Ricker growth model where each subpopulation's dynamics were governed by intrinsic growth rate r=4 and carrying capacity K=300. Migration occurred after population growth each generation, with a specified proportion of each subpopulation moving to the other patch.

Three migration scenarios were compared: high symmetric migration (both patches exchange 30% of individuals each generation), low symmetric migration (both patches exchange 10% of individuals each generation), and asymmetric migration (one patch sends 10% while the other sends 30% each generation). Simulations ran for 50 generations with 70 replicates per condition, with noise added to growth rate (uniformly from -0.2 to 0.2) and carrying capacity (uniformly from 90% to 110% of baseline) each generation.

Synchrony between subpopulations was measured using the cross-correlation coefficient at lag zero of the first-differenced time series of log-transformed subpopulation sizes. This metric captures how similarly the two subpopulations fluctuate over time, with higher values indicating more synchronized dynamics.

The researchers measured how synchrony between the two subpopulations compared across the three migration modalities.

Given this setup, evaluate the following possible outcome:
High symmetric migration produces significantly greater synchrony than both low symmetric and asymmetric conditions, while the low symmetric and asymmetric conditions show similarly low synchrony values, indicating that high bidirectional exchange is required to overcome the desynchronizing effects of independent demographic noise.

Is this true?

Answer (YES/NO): NO